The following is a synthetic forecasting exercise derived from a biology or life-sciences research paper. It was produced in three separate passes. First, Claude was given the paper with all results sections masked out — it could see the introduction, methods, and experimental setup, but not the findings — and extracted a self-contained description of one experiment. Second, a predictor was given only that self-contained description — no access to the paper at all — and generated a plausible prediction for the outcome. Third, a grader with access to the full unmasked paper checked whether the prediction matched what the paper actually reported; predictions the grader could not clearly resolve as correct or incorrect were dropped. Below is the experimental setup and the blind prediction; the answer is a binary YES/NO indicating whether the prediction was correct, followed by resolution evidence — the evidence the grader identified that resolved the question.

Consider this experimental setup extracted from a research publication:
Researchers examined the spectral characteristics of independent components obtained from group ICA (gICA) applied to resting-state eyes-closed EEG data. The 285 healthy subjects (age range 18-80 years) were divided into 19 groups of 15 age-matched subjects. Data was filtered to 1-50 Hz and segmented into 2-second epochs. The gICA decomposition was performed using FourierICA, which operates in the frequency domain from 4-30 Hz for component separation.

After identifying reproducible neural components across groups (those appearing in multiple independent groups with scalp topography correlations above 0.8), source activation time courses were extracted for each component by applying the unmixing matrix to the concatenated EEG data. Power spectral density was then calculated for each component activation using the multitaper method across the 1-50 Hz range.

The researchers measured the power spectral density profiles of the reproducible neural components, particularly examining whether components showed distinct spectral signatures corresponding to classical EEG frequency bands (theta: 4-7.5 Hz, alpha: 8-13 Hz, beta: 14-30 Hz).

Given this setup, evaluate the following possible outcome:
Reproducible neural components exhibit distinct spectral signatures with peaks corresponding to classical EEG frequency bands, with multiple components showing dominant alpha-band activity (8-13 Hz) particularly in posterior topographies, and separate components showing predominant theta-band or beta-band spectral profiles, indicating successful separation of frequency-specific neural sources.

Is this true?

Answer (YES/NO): YES